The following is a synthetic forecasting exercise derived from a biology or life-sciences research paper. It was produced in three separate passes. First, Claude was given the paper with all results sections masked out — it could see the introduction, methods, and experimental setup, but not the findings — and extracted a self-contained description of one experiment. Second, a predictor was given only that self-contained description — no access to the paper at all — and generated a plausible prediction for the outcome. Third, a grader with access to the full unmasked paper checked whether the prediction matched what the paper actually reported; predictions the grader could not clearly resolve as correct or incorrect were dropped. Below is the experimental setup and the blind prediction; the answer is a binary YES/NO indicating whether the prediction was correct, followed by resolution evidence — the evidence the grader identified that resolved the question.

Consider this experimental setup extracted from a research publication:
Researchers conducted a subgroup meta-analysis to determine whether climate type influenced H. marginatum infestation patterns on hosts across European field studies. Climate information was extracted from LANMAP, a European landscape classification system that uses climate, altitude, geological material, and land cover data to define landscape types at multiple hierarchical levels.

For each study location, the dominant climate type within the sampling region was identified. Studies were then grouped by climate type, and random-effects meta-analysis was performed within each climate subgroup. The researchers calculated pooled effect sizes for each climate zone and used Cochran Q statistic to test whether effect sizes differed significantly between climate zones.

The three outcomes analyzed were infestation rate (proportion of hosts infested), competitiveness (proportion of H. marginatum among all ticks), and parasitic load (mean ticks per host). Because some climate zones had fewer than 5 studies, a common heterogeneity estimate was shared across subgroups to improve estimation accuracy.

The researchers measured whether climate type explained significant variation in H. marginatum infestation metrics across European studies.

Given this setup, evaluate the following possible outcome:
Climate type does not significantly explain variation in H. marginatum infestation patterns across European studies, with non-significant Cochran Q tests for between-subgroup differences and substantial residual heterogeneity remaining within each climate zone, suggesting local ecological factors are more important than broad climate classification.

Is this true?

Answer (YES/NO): NO